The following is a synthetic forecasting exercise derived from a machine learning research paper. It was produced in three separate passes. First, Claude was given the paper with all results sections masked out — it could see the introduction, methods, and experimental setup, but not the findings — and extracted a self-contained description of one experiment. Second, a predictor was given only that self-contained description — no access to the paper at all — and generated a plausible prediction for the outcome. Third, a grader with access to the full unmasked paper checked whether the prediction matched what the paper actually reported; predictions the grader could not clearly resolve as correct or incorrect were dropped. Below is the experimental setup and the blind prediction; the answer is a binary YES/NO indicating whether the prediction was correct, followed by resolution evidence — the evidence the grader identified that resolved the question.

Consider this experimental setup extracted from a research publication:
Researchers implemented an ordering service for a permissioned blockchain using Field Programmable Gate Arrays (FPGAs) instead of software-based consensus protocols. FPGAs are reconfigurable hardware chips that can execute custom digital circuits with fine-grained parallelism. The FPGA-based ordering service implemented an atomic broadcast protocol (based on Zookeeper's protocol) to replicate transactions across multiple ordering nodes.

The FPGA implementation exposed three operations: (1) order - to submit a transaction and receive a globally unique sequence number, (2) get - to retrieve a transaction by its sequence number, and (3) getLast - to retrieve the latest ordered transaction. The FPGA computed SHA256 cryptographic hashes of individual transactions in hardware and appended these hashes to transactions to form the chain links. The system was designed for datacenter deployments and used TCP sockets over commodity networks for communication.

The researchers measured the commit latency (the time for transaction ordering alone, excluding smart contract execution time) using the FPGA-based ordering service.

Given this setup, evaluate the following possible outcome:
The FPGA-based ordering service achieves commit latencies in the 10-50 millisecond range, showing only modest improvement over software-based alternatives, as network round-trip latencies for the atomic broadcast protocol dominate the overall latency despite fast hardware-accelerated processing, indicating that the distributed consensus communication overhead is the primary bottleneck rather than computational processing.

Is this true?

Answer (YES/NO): NO